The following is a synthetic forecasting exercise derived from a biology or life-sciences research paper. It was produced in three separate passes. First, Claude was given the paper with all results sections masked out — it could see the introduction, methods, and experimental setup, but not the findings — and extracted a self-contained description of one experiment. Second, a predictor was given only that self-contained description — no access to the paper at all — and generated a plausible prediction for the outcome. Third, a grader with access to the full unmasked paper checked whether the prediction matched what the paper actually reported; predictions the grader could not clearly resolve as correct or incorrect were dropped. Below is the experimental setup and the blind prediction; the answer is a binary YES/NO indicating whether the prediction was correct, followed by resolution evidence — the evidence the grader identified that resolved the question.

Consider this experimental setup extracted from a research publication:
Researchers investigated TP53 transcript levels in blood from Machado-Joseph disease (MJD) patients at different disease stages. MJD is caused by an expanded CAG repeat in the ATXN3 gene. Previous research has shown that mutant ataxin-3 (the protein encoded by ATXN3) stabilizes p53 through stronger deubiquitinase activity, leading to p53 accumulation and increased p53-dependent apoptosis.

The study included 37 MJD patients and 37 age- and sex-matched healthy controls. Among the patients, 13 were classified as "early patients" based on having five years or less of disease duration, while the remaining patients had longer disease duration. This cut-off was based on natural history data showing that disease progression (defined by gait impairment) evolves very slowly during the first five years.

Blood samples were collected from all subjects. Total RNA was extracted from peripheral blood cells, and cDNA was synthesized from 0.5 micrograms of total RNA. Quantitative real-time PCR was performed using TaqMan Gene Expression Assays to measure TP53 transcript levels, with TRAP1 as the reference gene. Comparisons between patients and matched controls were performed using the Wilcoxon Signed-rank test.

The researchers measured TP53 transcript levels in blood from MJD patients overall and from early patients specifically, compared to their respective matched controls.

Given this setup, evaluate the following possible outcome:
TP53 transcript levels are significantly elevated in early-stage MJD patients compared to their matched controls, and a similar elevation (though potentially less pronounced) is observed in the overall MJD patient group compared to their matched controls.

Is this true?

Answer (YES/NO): NO